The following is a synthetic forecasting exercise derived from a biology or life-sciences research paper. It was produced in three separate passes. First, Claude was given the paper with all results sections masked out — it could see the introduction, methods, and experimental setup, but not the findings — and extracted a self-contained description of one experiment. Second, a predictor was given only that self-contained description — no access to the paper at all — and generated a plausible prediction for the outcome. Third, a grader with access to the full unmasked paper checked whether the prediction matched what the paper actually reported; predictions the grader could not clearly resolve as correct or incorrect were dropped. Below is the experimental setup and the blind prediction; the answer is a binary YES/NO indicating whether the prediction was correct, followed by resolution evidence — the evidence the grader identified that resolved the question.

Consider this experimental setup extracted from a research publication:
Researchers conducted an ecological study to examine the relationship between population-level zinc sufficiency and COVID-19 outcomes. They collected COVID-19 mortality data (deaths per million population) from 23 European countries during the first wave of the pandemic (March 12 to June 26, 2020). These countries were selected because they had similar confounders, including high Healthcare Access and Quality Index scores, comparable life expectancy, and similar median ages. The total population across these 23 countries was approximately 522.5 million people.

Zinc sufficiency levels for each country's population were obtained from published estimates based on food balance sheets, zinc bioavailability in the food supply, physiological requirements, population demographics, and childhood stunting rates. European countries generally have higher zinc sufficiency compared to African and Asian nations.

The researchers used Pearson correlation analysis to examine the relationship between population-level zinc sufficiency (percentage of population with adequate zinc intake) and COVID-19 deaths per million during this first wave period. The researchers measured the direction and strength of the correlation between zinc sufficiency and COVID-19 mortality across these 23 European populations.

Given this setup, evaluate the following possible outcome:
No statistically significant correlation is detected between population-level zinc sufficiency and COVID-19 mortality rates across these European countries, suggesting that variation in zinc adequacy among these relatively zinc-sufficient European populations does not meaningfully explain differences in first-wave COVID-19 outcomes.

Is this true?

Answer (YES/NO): NO